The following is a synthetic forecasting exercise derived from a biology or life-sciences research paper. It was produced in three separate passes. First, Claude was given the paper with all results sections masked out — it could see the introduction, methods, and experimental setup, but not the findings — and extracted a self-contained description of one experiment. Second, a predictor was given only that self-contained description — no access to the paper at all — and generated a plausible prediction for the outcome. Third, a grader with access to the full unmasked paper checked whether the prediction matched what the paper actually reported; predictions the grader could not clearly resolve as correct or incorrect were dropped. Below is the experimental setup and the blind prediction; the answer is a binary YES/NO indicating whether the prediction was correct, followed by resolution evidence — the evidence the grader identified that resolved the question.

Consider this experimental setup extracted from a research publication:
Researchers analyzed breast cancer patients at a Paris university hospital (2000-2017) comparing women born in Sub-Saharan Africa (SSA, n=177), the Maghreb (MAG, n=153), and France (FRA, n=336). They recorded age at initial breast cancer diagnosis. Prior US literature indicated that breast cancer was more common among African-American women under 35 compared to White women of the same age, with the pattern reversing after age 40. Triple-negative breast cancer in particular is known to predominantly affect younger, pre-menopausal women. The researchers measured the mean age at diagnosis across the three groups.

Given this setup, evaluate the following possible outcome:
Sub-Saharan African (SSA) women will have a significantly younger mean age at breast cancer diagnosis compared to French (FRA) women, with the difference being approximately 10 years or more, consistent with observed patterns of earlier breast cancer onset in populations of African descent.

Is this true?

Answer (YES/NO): YES